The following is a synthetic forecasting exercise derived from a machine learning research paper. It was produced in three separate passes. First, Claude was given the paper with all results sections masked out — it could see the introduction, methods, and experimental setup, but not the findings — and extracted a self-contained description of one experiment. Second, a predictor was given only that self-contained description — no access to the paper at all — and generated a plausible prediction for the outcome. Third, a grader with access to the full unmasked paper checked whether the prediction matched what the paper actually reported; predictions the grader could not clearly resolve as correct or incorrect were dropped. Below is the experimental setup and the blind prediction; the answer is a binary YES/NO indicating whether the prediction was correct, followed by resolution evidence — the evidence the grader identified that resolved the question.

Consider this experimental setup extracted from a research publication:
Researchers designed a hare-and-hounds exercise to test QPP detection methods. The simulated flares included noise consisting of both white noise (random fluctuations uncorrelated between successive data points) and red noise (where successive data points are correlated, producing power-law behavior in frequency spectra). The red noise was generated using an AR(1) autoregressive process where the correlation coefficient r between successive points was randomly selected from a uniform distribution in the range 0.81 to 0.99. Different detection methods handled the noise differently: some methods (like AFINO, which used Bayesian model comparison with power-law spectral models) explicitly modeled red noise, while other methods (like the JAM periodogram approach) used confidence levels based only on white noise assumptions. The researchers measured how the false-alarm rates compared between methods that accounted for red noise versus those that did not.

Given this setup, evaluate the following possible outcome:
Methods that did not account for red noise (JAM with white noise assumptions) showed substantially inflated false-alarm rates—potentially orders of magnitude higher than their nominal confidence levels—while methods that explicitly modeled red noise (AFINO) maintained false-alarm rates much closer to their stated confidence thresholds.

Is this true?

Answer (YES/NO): YES